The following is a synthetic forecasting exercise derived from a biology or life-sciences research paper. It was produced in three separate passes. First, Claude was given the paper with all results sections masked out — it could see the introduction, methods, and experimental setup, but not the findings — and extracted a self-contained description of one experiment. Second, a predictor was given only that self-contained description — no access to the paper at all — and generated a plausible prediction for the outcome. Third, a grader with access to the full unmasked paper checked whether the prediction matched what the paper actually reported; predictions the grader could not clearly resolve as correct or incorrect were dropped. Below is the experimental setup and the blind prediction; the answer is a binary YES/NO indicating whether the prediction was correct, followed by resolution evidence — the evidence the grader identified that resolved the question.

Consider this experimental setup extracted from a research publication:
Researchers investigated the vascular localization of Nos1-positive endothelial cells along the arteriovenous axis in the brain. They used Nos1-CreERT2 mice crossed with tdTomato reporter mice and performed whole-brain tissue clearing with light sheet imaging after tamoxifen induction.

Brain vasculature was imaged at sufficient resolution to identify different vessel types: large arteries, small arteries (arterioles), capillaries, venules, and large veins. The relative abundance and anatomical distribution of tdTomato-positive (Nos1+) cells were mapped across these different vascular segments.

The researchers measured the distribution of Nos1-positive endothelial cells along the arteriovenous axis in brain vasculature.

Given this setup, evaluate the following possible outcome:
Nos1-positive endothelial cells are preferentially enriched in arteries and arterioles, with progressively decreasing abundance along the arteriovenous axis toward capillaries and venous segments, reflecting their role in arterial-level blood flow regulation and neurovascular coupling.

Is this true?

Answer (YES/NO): NO